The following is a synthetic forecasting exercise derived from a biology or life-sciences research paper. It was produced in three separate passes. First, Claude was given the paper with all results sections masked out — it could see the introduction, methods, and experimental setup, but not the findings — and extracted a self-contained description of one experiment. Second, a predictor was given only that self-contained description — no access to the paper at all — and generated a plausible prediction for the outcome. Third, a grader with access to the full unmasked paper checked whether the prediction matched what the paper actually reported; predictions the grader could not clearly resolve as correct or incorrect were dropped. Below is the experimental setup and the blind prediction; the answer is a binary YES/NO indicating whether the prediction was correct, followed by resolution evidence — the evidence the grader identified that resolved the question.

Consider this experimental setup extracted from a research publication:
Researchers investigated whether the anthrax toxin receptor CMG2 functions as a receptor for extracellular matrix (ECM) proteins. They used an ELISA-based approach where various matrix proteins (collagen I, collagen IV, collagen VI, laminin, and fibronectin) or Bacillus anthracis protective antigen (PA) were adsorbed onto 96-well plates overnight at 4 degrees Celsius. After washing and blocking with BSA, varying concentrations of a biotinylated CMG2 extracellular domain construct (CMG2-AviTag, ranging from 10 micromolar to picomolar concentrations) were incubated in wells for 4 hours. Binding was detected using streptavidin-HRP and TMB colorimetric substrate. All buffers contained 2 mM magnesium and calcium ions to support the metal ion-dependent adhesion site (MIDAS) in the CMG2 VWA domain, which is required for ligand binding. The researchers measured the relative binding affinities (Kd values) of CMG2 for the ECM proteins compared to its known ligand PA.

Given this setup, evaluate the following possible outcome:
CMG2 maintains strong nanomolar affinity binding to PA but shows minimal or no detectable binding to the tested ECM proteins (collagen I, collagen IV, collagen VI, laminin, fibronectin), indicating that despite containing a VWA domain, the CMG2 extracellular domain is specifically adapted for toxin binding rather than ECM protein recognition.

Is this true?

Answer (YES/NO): NO